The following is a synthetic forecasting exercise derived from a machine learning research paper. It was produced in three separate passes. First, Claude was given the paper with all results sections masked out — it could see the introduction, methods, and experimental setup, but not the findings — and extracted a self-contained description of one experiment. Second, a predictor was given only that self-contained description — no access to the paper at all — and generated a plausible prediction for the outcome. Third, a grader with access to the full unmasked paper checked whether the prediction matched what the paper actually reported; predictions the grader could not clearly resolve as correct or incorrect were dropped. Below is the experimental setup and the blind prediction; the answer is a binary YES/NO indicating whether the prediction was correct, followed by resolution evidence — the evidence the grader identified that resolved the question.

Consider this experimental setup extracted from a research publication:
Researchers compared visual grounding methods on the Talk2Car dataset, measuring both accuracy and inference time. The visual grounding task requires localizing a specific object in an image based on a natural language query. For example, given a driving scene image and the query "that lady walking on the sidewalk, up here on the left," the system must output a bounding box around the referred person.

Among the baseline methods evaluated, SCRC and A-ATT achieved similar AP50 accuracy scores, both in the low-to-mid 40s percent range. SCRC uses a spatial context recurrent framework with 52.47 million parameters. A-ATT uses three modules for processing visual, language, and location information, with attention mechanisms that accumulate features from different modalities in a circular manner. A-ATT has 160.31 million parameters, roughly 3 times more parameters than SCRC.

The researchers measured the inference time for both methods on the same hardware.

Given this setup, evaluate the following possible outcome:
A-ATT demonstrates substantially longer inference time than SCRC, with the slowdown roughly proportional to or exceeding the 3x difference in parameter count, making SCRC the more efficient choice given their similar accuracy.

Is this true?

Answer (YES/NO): NO